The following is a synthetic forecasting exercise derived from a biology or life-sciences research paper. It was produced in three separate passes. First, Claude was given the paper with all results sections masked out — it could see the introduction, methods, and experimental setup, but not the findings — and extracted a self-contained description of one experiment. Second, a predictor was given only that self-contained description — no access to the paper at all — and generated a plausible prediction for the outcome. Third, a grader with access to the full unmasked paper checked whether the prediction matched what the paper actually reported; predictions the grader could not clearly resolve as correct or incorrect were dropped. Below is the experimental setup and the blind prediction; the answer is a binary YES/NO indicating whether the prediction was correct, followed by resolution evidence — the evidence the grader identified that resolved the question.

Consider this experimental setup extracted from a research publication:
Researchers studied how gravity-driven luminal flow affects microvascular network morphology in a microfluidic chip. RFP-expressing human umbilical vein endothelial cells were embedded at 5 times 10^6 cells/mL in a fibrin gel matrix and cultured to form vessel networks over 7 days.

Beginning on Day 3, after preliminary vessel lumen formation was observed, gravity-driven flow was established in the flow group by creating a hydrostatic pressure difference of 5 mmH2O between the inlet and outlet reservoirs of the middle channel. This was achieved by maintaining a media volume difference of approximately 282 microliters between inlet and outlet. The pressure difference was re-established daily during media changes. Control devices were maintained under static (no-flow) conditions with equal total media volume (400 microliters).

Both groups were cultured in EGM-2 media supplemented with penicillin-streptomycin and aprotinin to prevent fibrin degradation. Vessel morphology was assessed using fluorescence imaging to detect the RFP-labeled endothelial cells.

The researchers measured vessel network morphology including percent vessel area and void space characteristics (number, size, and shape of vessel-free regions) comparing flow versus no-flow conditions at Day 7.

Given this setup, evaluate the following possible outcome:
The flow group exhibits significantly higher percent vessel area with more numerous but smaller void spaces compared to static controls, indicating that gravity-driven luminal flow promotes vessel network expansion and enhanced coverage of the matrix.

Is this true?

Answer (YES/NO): NO